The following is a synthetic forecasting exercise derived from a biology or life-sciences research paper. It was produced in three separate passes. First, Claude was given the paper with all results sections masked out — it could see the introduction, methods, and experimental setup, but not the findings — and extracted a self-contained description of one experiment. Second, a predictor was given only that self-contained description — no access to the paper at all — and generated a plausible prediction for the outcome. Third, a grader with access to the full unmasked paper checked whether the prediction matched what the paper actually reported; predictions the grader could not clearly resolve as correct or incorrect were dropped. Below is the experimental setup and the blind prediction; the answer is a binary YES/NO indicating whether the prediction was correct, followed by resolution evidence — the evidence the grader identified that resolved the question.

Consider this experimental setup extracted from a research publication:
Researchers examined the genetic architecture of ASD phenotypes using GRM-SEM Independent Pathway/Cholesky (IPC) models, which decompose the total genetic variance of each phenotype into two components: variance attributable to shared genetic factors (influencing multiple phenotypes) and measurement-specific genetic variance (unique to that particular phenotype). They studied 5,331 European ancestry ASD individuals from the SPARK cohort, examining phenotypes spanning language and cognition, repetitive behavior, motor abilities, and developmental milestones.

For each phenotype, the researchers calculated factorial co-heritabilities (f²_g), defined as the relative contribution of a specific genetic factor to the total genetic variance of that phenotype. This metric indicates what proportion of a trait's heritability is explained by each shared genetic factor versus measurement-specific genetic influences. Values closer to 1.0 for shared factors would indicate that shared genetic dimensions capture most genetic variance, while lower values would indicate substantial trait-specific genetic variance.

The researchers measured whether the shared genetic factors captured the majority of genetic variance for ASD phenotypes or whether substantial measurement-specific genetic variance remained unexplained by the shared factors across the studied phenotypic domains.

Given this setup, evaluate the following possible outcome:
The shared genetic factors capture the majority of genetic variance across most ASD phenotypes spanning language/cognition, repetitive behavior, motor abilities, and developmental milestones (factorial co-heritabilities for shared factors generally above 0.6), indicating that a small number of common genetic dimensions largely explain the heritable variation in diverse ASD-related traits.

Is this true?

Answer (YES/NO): NO